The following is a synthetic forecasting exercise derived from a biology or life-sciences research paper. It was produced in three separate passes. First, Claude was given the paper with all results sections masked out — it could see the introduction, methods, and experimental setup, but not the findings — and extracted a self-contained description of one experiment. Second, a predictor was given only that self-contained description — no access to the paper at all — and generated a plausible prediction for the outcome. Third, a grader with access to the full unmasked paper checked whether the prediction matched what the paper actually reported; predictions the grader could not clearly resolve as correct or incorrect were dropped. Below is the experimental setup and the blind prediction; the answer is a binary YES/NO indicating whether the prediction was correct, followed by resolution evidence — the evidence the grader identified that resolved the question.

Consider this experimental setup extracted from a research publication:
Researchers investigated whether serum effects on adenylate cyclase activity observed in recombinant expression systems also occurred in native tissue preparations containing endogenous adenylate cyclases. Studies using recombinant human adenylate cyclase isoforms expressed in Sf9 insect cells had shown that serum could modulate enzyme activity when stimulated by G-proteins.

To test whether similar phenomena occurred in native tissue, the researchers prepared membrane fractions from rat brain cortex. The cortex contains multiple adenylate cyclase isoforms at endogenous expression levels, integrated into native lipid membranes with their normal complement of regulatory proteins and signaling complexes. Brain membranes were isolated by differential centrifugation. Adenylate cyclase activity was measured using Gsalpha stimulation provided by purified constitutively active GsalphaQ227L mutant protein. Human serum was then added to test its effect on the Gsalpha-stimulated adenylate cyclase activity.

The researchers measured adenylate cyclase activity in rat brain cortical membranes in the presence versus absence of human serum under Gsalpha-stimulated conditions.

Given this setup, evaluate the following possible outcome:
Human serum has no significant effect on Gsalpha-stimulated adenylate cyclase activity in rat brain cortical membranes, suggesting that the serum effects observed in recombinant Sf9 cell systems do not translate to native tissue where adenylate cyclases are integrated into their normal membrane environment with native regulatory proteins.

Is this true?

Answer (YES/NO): NO